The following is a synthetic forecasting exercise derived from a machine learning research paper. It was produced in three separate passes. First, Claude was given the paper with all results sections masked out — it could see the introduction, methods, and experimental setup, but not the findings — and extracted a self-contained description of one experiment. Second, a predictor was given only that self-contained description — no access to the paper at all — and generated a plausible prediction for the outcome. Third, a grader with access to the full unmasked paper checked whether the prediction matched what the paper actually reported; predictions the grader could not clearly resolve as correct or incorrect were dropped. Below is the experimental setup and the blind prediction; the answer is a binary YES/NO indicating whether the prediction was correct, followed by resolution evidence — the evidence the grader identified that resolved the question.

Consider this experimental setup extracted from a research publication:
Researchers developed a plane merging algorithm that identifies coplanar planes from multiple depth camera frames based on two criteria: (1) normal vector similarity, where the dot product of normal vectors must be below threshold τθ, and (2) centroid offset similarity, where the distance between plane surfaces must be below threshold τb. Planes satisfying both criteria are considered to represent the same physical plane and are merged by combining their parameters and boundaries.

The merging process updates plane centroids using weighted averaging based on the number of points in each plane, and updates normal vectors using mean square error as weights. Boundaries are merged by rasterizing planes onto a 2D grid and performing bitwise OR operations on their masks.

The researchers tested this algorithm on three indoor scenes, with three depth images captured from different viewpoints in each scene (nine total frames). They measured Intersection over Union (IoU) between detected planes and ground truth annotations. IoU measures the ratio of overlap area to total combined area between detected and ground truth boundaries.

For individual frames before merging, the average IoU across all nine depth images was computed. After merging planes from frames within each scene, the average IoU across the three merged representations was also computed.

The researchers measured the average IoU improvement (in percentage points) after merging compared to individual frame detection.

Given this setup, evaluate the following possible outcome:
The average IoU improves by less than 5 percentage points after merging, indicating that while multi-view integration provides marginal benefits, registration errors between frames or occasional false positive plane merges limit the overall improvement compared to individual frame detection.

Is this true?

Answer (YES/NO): NO